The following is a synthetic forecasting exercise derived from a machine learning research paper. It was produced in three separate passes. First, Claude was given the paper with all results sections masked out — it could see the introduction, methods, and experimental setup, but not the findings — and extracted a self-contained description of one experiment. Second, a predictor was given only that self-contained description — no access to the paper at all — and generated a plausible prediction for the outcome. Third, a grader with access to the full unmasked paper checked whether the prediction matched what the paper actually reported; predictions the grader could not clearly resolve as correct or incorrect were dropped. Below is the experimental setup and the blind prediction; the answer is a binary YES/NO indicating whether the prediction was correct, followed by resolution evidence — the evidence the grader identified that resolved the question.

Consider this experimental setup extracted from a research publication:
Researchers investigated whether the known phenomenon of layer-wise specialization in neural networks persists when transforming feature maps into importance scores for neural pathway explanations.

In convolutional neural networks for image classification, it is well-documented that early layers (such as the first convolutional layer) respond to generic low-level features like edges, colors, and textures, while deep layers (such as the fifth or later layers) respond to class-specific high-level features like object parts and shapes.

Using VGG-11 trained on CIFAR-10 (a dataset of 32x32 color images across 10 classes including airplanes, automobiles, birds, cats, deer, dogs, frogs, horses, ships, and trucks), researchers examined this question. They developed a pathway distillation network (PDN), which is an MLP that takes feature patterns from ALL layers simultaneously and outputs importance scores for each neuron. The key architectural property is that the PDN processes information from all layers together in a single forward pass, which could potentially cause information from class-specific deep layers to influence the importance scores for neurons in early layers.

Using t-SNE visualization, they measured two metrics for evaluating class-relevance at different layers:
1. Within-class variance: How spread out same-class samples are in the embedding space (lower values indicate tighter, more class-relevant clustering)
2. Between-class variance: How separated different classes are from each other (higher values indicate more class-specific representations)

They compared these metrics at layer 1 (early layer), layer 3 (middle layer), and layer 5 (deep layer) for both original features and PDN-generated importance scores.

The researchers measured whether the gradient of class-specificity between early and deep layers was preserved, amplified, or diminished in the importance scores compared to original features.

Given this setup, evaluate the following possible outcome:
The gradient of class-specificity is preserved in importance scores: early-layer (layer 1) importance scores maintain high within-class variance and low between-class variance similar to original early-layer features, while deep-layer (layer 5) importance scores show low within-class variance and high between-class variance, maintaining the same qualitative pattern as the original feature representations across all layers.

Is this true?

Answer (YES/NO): NO